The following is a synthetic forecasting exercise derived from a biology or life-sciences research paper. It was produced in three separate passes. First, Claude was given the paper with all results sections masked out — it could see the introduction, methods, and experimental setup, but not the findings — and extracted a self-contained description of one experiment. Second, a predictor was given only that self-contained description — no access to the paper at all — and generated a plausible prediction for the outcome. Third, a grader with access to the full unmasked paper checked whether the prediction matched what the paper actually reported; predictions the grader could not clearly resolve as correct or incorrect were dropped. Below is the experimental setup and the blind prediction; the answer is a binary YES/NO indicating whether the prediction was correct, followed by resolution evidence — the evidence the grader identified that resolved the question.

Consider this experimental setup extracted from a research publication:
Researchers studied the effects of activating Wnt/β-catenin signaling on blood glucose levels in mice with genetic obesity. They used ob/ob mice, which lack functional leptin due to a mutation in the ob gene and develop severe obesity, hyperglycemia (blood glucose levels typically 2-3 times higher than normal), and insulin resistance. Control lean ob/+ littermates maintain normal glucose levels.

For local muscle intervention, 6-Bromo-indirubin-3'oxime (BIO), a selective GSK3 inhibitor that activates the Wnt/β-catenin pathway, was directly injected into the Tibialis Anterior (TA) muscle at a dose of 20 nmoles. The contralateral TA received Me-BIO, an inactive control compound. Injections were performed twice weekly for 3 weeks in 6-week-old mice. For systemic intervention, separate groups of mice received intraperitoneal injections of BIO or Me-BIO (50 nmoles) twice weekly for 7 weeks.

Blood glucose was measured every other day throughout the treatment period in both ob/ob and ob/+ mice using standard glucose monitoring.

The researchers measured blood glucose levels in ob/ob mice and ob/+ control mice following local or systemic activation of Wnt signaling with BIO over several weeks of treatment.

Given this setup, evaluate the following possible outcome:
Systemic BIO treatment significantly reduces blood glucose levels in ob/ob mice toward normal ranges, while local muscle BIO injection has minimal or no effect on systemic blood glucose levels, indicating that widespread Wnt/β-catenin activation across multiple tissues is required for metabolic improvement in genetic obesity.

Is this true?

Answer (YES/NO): NO